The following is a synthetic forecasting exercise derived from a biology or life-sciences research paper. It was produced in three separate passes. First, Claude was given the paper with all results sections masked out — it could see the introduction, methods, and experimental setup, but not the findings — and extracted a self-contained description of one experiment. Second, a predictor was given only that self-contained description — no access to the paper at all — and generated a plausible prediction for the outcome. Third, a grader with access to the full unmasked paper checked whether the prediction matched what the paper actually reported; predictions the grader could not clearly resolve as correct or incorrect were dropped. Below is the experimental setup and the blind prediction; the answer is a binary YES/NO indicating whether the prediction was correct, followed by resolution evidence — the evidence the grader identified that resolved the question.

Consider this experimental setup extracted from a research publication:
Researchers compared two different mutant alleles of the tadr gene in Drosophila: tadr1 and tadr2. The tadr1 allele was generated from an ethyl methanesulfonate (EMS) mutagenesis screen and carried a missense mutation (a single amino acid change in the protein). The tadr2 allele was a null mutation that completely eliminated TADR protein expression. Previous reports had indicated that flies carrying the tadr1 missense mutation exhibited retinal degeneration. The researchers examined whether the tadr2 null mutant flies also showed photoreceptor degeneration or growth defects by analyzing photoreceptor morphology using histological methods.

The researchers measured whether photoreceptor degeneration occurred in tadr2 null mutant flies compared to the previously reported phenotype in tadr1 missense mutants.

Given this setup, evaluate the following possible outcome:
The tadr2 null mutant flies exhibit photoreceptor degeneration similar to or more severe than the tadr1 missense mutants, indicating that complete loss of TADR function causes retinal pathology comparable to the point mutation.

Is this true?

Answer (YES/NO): NO